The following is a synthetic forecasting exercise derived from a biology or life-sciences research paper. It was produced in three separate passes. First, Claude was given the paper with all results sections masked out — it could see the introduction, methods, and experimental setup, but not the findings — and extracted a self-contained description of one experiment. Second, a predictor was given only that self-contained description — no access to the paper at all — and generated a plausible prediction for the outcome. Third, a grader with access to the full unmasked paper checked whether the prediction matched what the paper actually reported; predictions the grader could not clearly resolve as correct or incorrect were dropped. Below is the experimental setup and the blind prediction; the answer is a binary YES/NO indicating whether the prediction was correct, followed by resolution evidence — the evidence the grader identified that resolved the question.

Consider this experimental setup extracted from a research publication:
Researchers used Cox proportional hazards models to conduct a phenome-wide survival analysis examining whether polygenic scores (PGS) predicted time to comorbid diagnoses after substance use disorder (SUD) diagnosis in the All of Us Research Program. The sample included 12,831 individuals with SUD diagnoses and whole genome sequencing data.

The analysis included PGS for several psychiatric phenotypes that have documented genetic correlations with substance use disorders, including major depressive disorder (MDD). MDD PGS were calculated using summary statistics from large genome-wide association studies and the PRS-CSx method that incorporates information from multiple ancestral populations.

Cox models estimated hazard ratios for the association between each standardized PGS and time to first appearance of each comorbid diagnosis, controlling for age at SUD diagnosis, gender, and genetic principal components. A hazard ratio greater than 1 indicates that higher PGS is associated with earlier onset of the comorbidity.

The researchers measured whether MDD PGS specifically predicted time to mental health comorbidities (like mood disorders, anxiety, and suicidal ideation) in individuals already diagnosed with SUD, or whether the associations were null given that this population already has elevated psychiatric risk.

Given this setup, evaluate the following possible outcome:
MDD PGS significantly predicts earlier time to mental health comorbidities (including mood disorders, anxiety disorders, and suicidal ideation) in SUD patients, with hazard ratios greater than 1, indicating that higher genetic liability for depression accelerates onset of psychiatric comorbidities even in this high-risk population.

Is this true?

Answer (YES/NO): NO